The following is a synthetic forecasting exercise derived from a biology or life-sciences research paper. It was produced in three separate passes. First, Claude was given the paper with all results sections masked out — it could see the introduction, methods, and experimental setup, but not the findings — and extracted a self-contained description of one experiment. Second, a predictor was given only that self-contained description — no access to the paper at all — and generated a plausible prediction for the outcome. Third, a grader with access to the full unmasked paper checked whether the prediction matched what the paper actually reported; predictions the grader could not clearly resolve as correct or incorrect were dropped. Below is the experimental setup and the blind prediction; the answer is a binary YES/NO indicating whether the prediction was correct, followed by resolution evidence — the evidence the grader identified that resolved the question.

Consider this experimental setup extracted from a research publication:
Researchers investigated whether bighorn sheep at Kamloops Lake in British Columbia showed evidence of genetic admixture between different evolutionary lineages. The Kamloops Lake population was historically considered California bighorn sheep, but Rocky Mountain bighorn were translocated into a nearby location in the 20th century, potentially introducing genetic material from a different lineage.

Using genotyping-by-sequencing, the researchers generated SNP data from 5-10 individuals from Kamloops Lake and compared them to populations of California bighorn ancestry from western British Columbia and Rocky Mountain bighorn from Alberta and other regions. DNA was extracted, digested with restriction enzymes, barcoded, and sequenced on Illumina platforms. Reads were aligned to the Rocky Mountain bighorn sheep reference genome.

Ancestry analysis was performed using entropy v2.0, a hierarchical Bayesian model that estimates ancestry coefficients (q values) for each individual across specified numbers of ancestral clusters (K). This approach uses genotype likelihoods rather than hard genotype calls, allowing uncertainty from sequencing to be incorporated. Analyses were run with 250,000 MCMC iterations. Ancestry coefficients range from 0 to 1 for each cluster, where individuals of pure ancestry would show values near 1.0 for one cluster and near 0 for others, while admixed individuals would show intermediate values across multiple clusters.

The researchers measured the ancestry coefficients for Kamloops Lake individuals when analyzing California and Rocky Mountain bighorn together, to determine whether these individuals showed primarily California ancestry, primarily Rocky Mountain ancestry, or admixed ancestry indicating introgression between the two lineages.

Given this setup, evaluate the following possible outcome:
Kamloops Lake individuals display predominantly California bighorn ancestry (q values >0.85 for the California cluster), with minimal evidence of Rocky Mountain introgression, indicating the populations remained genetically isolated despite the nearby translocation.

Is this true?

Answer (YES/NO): NO